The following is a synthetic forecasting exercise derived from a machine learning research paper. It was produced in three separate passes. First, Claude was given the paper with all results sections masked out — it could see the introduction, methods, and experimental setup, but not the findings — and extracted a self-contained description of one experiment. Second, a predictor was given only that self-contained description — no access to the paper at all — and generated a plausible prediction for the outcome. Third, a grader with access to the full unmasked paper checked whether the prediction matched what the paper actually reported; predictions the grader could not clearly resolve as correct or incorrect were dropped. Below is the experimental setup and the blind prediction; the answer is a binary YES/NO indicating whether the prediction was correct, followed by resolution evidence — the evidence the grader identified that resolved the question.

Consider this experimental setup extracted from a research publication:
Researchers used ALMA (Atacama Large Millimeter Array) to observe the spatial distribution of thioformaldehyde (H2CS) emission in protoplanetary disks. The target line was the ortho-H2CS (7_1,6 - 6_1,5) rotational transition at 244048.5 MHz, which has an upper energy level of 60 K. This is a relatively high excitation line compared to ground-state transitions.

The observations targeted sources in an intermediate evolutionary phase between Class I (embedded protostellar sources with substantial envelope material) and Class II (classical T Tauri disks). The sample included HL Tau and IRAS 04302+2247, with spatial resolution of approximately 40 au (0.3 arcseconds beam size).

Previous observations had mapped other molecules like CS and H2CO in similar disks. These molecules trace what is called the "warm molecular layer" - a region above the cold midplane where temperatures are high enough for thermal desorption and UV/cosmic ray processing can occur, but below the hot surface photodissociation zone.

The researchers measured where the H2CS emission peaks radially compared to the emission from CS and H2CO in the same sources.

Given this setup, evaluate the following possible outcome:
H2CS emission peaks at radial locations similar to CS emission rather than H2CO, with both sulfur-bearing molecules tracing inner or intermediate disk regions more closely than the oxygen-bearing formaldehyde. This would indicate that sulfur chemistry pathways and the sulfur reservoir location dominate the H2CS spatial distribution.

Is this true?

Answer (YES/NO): NO